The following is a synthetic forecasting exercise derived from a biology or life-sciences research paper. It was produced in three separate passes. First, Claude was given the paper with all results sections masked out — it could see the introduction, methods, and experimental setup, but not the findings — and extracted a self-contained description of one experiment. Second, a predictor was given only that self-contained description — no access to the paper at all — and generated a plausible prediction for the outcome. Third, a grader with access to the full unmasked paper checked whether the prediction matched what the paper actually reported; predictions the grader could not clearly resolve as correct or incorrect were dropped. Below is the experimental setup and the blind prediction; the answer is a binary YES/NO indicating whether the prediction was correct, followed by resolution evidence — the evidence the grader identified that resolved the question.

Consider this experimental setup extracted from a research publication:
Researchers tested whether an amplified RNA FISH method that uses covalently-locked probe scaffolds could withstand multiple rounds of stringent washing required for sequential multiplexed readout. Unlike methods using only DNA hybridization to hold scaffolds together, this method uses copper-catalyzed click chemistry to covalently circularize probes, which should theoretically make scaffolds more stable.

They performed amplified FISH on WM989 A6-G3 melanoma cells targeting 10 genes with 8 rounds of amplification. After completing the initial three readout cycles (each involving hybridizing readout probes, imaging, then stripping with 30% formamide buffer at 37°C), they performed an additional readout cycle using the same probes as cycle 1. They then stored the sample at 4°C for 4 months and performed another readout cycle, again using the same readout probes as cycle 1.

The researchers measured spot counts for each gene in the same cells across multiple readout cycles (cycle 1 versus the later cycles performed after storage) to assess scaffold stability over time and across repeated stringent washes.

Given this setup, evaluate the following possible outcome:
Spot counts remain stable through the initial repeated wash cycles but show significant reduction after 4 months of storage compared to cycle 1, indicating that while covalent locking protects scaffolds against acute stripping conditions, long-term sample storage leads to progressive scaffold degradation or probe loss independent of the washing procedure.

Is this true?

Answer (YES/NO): NO